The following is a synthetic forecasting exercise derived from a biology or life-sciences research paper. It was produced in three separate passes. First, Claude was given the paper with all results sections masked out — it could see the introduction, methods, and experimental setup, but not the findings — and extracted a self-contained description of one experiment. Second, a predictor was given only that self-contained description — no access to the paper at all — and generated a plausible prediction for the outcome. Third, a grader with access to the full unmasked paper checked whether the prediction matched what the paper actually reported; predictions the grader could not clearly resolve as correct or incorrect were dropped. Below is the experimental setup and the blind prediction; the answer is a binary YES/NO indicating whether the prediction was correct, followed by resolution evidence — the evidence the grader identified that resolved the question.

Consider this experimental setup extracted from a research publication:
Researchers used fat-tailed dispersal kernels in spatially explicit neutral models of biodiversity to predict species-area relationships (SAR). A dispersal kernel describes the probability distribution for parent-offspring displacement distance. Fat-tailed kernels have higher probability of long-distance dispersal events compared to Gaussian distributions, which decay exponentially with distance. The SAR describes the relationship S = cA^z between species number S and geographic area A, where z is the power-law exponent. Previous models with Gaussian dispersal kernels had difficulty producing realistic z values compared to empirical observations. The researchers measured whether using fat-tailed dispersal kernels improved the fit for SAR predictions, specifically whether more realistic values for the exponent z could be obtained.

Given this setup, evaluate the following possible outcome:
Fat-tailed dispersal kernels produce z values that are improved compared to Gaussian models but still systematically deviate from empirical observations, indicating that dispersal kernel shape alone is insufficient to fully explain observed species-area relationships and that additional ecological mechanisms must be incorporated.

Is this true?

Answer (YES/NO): NO